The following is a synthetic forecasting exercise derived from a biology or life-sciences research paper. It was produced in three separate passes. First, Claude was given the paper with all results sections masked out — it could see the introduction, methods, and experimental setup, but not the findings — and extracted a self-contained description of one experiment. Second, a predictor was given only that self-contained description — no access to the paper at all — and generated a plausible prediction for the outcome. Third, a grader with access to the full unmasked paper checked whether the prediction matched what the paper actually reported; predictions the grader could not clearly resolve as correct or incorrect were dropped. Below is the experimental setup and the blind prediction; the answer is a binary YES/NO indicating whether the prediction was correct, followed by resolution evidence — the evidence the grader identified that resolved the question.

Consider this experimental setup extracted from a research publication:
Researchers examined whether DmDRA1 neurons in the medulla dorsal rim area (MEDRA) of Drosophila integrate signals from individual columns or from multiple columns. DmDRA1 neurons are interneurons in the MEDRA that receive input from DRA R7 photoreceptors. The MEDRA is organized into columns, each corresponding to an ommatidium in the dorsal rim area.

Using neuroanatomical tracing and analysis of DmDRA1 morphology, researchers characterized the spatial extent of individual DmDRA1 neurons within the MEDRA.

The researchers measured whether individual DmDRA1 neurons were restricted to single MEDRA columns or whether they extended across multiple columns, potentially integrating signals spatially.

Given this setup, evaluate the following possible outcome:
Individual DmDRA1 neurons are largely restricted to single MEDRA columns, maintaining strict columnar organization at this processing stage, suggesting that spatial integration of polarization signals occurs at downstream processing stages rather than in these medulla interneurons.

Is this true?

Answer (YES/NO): NO